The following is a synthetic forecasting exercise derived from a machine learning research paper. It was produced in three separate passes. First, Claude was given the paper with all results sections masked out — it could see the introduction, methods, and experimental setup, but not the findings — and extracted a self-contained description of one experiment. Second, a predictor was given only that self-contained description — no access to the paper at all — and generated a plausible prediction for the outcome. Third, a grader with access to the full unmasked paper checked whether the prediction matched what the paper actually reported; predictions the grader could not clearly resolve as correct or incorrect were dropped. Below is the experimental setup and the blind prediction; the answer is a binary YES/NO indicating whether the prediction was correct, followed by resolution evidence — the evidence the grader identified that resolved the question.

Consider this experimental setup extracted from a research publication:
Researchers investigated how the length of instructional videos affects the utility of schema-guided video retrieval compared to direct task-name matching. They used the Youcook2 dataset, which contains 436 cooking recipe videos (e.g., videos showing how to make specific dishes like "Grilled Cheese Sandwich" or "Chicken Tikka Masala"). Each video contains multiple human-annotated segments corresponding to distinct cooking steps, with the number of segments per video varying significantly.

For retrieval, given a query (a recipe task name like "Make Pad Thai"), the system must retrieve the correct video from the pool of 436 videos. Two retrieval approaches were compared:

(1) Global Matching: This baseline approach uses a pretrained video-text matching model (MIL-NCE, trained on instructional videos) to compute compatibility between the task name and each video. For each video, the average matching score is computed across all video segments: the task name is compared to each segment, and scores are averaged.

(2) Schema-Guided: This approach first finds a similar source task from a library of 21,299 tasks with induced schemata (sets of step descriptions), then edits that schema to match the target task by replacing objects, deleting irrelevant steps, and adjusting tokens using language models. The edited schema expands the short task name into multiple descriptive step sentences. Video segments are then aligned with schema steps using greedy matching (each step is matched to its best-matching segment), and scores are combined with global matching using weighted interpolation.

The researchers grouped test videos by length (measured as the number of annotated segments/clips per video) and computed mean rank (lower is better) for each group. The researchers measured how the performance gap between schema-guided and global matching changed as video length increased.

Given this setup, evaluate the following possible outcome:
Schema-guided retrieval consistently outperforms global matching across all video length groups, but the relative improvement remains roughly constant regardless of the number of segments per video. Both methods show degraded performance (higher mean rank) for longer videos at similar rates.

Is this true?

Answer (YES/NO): NO